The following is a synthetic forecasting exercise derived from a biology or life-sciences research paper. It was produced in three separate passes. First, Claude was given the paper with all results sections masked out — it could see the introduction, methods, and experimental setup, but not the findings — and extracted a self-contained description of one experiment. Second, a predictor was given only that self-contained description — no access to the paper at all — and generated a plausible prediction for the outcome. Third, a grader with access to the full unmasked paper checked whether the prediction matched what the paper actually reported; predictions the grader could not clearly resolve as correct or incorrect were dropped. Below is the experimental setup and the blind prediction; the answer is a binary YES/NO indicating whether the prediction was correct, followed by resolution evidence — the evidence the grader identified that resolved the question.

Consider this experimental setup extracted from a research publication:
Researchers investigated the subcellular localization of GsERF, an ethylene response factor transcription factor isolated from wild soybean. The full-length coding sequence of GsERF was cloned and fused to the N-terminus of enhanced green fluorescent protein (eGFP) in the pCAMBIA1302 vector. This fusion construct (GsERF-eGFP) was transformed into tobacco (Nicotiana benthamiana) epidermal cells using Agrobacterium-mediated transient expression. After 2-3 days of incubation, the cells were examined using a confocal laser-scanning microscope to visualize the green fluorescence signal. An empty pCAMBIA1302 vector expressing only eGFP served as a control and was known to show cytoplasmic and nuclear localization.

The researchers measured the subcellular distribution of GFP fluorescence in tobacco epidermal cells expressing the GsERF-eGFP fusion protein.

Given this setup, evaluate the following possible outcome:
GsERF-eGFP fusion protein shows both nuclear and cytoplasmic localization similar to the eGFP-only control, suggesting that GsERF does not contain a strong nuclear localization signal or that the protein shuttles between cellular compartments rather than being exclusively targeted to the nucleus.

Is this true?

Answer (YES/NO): NO